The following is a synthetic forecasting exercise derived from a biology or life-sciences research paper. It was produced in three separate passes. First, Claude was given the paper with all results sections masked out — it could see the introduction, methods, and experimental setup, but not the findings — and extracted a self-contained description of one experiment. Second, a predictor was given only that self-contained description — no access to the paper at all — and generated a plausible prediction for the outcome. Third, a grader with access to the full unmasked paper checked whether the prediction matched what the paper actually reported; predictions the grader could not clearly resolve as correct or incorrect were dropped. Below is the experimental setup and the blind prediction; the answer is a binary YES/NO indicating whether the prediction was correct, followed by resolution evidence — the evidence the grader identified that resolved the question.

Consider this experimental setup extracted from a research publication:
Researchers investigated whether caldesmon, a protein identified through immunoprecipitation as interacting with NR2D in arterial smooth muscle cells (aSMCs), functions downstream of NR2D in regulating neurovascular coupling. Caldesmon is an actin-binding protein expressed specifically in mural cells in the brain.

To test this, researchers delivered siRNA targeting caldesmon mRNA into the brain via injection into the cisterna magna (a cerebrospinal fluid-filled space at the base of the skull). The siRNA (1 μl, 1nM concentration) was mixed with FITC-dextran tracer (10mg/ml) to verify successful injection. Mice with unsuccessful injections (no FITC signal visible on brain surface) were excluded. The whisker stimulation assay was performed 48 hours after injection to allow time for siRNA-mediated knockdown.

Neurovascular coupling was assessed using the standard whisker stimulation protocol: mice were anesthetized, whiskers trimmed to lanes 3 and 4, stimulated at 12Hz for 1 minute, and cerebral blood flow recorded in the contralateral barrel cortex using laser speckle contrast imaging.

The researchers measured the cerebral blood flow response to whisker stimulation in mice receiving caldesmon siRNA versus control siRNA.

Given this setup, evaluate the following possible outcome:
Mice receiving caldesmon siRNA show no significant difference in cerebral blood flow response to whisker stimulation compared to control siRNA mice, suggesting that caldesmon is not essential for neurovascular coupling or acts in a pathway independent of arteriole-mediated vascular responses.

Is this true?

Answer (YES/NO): NO